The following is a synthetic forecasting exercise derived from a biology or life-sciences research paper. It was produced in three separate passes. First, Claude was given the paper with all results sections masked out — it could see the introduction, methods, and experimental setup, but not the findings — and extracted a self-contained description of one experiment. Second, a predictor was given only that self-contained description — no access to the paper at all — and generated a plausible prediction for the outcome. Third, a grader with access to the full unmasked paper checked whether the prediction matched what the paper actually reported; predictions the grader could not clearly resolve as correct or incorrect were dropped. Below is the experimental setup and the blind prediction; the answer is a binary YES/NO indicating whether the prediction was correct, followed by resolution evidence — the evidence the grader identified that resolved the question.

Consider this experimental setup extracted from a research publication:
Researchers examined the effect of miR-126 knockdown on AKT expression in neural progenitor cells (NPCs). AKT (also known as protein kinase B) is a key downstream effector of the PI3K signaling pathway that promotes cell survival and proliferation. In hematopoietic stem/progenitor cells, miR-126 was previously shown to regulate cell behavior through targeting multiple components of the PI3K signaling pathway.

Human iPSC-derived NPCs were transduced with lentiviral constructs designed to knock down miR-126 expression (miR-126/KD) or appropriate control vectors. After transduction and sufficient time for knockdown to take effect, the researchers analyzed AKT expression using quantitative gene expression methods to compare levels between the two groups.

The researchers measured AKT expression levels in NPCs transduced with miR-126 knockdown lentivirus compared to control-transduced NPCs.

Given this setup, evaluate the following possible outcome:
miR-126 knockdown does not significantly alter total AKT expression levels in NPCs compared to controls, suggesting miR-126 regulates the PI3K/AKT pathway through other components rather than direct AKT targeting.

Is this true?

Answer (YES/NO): NO